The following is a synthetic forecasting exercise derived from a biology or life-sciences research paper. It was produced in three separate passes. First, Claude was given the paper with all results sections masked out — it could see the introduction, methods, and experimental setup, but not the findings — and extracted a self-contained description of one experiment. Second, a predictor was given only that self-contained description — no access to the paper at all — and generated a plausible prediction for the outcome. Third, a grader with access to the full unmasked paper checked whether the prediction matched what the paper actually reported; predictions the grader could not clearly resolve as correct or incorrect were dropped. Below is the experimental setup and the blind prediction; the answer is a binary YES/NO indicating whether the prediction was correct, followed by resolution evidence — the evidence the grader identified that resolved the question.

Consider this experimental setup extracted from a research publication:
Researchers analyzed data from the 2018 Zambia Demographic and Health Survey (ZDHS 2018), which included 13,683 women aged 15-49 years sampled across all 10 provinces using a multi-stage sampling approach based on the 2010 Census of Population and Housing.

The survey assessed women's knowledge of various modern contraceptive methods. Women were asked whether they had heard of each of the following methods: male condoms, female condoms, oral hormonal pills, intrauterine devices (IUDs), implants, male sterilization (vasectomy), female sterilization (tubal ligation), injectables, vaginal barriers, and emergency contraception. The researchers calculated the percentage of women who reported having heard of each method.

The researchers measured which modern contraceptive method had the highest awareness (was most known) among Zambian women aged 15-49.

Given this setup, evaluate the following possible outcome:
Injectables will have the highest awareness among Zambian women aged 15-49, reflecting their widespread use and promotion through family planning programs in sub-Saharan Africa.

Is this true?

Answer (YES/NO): NO